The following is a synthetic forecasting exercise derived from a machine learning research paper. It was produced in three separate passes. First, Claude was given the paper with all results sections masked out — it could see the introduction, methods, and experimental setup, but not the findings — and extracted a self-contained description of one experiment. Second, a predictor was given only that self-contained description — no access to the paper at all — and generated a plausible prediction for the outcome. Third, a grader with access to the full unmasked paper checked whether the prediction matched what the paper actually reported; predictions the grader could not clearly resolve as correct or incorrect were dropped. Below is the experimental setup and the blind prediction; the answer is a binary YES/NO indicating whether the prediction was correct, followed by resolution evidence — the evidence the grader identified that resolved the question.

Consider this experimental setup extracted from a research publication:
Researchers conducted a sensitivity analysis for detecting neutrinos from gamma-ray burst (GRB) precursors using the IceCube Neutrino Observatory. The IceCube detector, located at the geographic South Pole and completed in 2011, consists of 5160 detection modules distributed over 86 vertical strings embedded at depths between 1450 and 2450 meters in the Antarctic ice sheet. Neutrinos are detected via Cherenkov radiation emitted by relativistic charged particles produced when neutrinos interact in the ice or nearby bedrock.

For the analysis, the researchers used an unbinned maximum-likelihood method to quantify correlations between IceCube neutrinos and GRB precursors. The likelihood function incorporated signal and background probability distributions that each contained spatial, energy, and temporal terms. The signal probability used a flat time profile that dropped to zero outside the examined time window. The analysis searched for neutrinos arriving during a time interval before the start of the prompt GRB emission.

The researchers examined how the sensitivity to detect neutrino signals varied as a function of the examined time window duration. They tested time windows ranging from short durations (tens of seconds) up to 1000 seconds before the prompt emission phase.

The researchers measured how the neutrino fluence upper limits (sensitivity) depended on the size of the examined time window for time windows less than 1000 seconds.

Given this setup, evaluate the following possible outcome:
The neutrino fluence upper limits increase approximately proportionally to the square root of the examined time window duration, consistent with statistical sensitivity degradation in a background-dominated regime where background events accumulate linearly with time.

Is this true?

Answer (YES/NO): NO